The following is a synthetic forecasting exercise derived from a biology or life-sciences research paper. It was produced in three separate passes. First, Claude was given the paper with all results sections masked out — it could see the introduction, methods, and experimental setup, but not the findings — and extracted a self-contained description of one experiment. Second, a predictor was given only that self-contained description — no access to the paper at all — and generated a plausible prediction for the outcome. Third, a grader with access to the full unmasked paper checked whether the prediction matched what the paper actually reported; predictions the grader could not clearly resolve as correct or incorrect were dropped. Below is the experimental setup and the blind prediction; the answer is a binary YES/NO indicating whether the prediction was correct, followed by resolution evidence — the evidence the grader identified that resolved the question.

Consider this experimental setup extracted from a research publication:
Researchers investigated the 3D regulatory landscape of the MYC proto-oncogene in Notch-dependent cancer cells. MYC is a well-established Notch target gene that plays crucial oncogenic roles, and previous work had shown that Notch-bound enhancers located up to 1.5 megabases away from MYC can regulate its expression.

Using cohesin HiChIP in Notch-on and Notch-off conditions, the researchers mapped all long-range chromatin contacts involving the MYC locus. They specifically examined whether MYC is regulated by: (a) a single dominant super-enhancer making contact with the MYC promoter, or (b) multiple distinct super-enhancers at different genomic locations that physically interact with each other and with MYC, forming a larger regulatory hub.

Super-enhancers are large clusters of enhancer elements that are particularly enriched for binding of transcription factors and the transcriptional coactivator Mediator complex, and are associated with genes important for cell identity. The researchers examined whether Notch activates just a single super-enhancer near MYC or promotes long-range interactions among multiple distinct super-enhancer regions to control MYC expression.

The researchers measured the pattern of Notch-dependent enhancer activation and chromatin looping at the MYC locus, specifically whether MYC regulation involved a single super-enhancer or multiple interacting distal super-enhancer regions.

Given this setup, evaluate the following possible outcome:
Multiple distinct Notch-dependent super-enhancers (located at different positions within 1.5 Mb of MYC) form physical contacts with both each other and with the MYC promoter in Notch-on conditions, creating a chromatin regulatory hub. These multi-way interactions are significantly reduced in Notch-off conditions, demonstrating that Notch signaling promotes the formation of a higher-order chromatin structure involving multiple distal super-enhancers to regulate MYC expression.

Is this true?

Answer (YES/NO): YES